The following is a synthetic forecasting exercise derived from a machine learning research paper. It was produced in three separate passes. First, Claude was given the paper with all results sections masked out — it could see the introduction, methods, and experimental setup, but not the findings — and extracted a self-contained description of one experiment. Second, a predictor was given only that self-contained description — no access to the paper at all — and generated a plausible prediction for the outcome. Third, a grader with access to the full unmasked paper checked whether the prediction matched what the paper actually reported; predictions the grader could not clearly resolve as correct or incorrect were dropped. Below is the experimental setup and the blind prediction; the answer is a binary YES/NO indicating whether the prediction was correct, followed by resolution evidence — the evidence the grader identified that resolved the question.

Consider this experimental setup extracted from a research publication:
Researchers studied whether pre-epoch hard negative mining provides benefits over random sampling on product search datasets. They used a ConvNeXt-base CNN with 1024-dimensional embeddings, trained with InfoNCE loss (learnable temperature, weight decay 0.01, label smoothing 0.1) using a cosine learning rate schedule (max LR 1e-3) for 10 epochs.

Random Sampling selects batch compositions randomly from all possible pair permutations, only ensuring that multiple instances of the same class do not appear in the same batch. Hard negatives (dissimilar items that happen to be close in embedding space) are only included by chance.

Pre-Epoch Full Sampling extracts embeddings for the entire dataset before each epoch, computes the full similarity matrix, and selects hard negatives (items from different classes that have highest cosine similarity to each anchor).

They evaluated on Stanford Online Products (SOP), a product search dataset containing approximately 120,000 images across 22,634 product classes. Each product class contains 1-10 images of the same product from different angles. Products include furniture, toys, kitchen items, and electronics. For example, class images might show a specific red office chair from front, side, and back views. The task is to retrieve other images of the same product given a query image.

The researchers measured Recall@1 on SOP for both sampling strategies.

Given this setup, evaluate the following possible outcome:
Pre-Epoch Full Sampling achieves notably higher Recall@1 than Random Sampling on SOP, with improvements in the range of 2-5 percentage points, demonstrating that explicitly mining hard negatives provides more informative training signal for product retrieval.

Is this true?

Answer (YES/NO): NO